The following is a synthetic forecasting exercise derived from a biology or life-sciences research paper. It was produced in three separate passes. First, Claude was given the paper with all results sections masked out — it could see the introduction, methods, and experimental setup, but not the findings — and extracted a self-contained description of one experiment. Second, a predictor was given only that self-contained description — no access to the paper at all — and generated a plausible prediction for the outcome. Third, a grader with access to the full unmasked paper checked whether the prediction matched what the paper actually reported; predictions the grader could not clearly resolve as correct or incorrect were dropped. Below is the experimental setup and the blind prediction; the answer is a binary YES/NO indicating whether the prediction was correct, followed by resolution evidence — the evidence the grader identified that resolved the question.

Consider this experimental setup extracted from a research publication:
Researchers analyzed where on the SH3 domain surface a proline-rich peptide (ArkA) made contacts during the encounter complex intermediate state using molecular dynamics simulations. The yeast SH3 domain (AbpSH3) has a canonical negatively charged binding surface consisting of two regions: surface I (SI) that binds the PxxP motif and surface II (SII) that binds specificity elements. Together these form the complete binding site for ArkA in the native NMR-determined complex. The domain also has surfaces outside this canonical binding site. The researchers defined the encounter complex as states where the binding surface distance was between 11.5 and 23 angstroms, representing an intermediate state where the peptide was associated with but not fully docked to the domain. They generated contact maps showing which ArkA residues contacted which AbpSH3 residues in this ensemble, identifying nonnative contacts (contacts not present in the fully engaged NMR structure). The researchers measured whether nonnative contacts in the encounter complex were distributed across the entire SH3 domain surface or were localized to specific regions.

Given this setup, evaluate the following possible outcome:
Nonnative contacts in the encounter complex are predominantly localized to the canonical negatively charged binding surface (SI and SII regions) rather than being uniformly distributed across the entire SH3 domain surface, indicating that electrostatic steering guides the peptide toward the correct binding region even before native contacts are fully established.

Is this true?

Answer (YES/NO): YES